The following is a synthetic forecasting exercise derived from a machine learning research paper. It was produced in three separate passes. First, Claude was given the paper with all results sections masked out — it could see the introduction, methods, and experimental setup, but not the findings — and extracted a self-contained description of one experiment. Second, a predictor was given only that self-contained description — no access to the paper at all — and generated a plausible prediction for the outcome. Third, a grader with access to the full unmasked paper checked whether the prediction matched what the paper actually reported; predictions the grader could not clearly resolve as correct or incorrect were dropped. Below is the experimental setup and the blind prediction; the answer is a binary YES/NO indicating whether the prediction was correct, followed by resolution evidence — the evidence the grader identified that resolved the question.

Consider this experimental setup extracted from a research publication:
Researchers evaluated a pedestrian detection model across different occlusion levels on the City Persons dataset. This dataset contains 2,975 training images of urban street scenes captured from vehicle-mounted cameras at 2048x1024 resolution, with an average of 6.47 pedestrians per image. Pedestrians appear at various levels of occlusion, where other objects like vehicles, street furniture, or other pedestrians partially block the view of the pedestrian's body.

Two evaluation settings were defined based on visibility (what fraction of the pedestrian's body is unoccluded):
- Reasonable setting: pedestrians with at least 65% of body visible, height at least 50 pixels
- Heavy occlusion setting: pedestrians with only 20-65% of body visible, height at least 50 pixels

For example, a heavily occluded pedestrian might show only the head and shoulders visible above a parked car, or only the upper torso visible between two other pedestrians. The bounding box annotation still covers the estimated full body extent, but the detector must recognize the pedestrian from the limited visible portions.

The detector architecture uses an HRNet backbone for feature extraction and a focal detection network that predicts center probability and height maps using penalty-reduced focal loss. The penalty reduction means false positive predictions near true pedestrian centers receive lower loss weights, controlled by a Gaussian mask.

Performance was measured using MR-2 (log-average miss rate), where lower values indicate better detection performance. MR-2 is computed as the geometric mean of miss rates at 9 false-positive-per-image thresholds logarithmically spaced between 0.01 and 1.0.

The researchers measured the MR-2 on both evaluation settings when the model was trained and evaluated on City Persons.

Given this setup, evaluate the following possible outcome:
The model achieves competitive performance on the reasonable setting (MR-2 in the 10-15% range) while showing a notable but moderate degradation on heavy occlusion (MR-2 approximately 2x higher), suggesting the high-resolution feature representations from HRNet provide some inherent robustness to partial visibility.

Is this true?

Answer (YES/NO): NO